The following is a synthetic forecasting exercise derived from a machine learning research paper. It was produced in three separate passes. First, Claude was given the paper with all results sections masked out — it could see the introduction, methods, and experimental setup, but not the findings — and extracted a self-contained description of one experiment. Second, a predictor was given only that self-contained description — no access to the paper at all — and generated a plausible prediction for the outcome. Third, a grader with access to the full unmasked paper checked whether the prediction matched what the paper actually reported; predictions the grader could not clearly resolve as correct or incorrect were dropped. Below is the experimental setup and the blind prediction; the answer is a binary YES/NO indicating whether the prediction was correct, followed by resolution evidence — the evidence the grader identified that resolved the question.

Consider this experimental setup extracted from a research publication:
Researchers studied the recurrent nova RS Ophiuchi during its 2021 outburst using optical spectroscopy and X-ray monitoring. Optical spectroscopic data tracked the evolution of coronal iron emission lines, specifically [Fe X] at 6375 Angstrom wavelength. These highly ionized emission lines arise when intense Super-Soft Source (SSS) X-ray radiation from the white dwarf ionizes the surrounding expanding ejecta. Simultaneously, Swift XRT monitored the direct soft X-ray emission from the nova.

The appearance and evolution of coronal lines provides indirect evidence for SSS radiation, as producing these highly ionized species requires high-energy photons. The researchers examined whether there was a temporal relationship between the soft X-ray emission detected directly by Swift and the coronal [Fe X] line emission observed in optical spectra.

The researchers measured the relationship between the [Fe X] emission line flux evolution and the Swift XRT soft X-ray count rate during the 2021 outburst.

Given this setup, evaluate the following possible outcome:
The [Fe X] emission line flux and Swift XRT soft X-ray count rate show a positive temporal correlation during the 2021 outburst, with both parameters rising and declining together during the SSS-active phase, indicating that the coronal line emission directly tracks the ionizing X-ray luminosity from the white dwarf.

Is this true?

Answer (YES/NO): NO